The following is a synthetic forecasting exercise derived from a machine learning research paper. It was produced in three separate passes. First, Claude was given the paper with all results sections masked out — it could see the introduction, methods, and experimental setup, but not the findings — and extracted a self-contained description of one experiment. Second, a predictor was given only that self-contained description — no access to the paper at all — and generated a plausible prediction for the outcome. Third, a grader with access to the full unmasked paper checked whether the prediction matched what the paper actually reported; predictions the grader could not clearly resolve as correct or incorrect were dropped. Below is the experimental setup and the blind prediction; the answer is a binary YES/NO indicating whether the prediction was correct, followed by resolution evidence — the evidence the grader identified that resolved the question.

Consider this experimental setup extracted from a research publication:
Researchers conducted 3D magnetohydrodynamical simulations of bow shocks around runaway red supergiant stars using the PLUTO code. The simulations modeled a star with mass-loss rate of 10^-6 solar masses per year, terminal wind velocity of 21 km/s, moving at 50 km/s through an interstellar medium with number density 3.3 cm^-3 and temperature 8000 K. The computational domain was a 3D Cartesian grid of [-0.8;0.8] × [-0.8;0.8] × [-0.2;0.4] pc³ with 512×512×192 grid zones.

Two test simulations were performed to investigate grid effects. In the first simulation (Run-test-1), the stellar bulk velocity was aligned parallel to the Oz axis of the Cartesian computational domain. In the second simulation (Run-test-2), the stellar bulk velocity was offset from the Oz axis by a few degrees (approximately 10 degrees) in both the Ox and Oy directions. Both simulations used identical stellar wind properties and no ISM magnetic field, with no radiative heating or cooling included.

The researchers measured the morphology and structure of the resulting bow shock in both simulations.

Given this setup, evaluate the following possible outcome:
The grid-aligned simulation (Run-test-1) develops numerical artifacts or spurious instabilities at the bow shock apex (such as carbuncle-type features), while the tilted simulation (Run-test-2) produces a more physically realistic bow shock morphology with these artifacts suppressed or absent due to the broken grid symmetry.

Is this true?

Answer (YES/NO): NO